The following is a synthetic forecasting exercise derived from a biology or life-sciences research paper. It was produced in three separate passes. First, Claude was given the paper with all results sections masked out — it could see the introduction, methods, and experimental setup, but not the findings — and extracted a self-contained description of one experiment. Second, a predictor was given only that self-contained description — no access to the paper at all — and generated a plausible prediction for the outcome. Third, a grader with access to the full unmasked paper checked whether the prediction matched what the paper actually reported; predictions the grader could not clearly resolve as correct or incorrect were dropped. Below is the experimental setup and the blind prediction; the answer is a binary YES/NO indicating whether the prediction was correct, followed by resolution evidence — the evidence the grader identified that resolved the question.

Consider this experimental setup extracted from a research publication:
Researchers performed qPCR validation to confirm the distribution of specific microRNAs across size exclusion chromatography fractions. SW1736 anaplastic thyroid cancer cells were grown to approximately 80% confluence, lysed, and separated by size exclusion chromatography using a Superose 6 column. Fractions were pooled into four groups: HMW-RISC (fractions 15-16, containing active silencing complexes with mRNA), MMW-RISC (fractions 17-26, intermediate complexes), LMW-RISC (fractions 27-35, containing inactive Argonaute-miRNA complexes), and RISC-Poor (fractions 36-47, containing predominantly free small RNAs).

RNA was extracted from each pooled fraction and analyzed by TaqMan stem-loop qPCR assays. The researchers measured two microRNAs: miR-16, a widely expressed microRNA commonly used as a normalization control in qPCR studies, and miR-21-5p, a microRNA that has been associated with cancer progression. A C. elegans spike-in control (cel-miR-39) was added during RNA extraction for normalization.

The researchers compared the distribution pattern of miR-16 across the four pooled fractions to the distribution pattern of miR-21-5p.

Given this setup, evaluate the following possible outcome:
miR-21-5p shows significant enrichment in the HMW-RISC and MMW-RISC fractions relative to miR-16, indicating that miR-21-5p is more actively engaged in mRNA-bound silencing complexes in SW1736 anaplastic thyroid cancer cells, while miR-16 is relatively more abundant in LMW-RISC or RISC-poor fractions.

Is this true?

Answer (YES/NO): NO